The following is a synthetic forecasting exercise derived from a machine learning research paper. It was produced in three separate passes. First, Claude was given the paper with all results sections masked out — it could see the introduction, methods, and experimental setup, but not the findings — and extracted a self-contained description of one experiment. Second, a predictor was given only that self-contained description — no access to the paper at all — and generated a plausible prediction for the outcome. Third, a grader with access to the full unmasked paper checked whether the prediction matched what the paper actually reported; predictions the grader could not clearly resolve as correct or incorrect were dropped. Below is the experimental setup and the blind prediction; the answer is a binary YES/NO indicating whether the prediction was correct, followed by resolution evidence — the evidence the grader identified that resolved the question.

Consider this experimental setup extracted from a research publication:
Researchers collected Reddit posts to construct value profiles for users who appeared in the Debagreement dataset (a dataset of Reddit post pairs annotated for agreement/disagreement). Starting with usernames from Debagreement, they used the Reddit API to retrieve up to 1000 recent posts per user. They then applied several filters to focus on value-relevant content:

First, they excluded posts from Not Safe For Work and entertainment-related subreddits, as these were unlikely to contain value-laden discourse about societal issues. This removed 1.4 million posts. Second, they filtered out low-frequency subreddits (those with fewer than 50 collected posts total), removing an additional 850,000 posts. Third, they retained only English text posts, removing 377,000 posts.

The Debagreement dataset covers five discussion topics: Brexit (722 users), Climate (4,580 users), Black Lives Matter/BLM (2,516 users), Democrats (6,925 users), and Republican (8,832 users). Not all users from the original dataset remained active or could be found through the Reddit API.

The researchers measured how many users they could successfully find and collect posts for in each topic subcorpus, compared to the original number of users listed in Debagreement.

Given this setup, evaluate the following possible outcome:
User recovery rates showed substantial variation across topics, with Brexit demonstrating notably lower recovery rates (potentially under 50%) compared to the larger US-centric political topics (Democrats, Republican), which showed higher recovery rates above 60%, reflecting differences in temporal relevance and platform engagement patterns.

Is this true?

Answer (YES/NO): NO